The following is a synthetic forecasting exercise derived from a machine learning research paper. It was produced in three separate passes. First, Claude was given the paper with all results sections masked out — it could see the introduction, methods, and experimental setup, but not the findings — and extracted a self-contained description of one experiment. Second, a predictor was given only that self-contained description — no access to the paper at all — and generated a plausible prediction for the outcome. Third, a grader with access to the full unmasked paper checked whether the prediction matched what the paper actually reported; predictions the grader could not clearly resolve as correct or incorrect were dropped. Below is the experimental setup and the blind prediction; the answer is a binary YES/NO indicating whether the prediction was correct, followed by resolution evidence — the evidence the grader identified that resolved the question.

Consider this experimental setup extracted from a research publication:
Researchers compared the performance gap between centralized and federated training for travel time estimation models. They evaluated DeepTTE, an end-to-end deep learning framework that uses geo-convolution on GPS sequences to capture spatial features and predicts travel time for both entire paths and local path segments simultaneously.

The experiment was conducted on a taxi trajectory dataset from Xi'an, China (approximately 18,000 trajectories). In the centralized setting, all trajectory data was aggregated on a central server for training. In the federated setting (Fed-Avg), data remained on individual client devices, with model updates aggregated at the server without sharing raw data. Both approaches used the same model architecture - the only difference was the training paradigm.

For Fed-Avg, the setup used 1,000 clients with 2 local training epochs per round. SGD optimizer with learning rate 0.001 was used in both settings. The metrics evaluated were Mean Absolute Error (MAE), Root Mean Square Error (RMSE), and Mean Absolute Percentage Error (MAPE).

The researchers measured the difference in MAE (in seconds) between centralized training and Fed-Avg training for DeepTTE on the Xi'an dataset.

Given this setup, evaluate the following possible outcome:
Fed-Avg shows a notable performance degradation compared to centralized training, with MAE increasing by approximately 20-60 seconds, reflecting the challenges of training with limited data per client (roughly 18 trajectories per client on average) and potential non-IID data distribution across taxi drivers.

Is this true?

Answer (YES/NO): YES